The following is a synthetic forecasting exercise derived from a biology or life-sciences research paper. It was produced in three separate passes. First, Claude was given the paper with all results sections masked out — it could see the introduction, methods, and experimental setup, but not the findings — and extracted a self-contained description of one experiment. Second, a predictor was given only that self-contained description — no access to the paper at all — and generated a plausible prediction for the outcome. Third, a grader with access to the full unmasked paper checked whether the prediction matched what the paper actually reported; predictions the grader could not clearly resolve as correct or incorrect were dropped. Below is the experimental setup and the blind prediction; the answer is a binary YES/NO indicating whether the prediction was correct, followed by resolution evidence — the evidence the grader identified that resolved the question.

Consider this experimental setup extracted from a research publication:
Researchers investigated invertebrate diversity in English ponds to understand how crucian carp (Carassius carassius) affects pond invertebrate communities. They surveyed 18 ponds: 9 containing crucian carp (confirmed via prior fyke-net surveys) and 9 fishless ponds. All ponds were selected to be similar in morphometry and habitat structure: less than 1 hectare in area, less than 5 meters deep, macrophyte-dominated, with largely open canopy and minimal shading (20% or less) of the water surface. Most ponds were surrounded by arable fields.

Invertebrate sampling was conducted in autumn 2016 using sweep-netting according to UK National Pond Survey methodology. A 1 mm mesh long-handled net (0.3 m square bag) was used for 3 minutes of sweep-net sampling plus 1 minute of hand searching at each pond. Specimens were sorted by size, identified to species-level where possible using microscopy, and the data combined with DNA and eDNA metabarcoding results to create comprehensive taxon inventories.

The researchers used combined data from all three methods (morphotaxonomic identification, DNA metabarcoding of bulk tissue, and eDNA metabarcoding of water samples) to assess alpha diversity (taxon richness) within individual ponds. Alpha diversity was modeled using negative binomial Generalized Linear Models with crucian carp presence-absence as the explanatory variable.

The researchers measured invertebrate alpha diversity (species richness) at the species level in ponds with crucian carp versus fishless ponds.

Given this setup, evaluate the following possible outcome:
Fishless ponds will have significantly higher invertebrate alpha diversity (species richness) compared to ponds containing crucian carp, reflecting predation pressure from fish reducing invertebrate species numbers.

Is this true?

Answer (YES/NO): NO